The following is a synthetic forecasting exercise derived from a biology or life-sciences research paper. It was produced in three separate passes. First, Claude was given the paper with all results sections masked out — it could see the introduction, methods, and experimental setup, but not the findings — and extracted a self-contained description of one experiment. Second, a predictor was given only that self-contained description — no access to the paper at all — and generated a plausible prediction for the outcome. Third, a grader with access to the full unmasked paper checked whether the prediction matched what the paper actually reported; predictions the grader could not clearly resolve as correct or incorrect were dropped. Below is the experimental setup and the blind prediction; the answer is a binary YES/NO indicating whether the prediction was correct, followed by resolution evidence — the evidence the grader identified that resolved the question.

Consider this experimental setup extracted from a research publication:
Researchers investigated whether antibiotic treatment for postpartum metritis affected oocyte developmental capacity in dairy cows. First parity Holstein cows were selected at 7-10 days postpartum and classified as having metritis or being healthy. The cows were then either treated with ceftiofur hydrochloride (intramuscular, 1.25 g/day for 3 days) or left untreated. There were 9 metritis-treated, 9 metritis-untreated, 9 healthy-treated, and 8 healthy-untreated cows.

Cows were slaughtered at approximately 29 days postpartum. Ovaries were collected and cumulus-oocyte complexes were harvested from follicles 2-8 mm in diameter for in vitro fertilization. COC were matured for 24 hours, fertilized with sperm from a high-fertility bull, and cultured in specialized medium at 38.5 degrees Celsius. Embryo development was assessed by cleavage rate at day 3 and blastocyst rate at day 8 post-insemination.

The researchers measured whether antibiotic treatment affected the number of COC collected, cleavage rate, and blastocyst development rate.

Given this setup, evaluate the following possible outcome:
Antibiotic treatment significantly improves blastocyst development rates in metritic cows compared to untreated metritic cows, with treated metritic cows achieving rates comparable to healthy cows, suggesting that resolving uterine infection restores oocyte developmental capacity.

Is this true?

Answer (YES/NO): NO